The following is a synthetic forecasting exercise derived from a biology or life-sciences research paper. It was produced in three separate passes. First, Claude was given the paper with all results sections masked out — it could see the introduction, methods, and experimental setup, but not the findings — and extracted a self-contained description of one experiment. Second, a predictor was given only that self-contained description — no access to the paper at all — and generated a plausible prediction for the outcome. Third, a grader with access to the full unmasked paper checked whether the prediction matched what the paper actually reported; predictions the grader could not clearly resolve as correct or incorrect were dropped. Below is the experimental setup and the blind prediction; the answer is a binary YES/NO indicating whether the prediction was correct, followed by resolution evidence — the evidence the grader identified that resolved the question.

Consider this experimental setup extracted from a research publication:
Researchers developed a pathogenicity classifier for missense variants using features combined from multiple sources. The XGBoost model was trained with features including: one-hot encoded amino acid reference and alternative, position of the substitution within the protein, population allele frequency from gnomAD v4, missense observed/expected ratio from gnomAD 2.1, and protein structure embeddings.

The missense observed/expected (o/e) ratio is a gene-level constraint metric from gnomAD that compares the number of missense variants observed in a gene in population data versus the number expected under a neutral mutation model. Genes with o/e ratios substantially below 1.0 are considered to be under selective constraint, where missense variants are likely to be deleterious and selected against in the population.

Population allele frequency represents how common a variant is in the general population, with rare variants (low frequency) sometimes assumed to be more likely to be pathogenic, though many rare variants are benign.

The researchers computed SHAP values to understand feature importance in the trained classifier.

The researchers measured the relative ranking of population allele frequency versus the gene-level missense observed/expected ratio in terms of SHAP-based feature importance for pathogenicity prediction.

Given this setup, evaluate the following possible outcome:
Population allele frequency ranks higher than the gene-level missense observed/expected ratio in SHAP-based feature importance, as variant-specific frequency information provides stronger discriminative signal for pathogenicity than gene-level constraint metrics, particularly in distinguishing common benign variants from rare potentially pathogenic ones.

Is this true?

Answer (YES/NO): YES